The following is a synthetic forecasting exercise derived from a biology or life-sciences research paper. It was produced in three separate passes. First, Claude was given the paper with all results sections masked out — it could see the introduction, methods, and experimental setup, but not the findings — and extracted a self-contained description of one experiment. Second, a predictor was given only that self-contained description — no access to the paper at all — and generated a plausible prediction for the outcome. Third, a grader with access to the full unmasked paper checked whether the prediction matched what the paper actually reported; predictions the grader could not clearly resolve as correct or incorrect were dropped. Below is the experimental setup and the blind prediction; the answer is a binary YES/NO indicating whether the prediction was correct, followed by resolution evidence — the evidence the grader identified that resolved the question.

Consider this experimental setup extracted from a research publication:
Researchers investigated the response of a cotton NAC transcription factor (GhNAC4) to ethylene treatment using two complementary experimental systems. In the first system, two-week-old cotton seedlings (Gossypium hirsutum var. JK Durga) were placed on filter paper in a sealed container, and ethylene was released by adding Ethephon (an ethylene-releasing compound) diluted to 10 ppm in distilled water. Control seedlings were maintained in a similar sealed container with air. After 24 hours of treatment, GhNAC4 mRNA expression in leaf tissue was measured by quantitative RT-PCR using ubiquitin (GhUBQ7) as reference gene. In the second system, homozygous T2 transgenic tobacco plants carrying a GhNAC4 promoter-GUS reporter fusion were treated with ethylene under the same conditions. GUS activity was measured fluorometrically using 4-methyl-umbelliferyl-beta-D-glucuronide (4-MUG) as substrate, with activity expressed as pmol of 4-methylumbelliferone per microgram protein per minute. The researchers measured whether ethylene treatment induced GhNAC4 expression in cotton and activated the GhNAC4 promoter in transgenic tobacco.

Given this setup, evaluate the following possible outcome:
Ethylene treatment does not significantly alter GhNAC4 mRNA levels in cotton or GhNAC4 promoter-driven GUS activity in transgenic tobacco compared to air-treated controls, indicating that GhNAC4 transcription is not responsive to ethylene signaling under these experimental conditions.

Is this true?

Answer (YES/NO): NO